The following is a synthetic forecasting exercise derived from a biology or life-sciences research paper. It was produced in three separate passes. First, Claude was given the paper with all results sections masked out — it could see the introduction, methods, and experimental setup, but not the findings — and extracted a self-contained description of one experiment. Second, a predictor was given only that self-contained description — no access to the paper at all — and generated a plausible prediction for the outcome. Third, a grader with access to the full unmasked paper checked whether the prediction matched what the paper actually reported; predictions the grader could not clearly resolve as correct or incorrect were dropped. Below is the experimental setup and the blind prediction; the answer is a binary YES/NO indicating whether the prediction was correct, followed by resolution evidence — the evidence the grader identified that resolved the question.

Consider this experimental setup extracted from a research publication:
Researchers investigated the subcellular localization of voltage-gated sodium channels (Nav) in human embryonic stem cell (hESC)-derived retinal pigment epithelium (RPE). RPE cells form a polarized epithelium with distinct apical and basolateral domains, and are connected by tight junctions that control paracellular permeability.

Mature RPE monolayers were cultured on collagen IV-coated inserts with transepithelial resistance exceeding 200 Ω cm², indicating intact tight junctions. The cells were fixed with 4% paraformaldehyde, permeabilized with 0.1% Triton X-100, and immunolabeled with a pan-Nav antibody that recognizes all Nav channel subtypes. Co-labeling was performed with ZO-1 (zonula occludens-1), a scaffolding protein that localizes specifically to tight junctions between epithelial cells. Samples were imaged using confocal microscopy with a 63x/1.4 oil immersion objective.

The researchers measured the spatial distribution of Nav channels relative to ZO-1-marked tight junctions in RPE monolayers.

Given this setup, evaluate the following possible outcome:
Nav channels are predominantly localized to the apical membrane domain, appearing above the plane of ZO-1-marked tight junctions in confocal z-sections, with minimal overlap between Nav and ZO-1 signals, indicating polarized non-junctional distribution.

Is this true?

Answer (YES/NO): NO